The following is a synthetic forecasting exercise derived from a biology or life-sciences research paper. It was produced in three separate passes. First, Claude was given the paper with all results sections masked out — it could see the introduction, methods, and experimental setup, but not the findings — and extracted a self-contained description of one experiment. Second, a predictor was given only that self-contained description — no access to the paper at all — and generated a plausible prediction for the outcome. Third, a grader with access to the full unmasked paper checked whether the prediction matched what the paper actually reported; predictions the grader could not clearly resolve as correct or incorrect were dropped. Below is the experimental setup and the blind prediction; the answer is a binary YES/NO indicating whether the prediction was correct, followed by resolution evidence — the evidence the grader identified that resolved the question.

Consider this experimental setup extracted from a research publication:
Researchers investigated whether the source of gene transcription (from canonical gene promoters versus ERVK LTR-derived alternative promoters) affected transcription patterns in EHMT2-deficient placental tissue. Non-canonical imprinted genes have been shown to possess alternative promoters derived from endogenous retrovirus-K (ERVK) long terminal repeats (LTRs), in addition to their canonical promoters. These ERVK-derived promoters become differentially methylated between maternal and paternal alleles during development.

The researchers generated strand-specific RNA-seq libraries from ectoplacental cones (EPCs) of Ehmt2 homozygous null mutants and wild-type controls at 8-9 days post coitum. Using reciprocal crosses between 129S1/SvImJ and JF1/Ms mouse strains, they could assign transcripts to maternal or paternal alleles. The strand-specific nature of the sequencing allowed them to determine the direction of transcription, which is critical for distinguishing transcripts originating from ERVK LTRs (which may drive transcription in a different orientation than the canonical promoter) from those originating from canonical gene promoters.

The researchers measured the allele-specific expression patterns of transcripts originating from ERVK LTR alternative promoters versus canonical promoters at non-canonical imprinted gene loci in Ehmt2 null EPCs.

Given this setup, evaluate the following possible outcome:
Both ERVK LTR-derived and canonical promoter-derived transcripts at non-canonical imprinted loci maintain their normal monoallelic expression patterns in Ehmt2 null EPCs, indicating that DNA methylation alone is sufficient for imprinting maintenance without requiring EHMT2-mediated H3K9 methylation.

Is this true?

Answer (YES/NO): NO